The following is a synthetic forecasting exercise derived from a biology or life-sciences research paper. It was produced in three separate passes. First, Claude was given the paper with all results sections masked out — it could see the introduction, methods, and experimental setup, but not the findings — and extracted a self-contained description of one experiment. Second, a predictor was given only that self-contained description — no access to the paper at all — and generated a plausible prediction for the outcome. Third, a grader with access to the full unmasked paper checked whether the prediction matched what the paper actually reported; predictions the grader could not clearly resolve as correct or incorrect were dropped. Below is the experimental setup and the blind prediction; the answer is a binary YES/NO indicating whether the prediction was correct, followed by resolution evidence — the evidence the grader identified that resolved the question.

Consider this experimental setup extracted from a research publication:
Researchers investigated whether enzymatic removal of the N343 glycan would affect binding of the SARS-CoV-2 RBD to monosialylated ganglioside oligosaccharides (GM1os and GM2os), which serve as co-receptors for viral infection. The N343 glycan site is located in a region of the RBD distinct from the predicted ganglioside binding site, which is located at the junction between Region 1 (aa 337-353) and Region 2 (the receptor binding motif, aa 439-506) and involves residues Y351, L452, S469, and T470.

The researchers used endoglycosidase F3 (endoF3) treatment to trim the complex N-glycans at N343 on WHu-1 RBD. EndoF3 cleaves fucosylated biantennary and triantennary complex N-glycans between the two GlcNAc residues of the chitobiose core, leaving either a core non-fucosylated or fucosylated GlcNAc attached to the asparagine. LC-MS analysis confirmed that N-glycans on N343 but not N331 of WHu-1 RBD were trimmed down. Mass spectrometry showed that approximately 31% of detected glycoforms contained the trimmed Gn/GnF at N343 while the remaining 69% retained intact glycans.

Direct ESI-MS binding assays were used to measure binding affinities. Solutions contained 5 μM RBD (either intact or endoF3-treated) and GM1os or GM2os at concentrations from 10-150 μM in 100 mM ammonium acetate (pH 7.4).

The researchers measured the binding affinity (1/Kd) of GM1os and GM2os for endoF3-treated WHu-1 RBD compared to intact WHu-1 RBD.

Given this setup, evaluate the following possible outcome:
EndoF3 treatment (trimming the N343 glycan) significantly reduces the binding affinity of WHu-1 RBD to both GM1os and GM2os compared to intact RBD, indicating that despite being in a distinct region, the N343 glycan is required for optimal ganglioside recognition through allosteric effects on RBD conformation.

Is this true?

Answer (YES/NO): YES